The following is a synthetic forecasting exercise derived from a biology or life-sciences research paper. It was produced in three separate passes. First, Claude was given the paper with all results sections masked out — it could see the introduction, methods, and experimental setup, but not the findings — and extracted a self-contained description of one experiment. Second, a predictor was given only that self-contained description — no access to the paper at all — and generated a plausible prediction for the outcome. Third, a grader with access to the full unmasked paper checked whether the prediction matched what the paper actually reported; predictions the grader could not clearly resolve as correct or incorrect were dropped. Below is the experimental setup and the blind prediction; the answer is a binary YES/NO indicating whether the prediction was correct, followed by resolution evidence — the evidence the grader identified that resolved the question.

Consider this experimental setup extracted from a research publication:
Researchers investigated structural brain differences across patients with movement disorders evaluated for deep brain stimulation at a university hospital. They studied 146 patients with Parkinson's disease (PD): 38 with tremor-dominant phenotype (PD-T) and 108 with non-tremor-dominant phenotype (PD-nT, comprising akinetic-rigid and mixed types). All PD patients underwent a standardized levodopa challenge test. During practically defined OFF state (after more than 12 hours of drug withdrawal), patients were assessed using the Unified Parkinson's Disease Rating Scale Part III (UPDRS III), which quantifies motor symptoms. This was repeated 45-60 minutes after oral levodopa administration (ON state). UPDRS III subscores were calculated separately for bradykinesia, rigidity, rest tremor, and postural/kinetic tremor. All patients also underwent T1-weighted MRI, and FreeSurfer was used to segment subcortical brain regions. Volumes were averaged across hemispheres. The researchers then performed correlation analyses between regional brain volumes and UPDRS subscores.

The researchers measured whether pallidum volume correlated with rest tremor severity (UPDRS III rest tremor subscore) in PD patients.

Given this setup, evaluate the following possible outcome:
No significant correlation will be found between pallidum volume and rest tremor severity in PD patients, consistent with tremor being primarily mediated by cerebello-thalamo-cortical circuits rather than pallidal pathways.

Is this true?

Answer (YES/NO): YES